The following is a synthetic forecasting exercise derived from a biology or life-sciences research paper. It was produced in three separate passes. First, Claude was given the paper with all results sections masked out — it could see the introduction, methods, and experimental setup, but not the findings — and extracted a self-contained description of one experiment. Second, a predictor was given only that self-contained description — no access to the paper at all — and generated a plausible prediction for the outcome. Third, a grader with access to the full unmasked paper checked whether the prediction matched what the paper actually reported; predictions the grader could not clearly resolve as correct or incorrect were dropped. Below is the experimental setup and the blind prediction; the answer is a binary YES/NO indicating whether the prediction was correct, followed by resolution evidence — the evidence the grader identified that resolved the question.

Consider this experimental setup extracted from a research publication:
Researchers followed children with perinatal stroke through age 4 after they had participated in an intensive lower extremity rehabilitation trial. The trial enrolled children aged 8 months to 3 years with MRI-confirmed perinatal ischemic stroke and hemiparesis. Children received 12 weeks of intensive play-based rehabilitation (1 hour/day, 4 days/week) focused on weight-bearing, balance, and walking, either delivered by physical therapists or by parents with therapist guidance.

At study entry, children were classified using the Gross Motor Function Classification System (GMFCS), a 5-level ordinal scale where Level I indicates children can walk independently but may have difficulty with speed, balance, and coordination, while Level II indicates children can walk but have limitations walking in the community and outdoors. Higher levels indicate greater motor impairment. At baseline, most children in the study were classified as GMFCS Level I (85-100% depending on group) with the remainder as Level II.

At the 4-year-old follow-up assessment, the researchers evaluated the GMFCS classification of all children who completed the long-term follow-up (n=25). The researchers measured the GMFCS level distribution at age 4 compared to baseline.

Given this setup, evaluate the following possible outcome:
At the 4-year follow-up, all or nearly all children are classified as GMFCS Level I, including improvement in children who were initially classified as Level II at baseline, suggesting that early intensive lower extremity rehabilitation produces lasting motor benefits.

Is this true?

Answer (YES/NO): YES